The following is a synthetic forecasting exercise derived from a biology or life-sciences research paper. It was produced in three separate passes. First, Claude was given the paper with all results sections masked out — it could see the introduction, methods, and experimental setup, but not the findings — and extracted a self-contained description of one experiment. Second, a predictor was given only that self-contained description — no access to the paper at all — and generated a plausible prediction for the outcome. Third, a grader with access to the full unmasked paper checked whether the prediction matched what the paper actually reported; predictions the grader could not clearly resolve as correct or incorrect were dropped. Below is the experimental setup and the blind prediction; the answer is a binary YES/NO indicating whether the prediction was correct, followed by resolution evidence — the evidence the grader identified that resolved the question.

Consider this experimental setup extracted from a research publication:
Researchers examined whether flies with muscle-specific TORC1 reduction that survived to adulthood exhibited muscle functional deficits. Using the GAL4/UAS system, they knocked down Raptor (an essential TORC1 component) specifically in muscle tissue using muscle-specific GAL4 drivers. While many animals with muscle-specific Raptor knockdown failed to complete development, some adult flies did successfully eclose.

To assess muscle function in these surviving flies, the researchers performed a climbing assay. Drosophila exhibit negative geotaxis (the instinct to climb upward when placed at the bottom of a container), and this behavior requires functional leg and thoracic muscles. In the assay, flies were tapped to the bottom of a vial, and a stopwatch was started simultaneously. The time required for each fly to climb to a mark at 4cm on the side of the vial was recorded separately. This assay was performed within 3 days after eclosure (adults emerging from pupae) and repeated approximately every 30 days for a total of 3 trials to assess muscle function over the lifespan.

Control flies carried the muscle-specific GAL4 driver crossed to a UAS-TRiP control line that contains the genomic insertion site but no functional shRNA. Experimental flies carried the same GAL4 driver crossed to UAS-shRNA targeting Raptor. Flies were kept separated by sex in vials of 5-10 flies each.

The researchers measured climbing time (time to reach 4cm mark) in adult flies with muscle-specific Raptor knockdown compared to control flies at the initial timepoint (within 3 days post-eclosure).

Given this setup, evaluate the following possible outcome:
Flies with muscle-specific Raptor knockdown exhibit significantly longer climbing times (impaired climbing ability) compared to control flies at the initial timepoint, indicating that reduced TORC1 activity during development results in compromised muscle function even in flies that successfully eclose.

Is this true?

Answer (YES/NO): YES